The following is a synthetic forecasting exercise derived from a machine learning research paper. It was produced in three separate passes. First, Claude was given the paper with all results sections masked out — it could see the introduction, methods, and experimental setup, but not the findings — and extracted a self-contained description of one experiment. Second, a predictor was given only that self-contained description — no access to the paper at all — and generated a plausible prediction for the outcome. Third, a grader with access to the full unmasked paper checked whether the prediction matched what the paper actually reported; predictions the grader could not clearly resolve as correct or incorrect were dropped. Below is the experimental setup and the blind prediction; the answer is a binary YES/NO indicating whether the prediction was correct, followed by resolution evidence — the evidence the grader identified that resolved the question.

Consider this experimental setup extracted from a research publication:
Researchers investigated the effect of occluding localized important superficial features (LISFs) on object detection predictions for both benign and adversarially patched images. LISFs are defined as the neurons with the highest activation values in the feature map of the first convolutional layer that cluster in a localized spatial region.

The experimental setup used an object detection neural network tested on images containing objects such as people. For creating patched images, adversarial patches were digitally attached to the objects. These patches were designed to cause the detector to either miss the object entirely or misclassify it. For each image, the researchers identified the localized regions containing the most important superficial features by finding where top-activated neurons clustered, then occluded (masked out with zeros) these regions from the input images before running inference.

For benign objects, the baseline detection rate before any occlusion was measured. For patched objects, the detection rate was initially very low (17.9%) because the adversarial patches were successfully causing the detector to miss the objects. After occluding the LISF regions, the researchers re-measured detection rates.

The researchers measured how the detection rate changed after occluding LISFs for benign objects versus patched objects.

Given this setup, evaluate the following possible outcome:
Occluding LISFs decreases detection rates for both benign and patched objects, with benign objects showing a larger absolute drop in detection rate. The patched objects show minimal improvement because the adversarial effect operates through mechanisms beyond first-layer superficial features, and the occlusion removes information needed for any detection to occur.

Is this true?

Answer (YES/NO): NO